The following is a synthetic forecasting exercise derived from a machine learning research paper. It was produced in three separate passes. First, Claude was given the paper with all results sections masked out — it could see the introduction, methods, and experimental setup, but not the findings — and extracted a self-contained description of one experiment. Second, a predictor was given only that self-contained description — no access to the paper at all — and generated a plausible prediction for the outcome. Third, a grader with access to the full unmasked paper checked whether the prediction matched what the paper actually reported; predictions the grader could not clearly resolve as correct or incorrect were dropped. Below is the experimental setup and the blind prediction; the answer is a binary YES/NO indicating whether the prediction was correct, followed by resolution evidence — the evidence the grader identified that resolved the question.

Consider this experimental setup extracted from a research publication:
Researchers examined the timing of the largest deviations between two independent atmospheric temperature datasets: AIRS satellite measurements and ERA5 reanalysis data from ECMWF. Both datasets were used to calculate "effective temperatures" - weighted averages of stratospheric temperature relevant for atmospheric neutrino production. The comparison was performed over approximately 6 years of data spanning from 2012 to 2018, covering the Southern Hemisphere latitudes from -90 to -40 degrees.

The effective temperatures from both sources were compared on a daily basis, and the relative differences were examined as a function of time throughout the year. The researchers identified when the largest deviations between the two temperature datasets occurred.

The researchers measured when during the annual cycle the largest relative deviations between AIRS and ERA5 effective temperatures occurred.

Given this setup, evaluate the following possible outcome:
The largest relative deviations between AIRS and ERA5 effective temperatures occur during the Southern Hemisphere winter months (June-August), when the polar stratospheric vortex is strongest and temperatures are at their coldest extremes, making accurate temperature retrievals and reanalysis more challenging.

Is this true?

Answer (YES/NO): NO